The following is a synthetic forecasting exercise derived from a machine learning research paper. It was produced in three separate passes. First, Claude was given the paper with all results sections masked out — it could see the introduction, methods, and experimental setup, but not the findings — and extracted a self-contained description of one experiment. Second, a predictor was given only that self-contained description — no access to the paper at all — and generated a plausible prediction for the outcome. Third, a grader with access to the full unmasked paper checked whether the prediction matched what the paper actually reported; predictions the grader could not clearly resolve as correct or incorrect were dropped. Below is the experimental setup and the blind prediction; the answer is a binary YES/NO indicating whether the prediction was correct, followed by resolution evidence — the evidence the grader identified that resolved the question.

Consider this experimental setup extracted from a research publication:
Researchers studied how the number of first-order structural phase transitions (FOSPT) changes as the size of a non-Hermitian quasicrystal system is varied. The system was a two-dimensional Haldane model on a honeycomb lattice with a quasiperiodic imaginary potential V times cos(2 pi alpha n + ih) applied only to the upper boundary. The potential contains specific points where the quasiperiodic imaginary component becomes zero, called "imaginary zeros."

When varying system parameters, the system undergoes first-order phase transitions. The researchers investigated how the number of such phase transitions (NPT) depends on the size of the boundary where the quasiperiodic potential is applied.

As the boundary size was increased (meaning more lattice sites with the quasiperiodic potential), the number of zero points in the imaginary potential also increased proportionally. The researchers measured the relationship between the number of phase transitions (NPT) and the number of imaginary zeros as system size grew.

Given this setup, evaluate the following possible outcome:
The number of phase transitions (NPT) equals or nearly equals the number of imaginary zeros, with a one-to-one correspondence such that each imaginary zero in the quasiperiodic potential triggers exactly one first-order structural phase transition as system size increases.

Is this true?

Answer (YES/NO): YES